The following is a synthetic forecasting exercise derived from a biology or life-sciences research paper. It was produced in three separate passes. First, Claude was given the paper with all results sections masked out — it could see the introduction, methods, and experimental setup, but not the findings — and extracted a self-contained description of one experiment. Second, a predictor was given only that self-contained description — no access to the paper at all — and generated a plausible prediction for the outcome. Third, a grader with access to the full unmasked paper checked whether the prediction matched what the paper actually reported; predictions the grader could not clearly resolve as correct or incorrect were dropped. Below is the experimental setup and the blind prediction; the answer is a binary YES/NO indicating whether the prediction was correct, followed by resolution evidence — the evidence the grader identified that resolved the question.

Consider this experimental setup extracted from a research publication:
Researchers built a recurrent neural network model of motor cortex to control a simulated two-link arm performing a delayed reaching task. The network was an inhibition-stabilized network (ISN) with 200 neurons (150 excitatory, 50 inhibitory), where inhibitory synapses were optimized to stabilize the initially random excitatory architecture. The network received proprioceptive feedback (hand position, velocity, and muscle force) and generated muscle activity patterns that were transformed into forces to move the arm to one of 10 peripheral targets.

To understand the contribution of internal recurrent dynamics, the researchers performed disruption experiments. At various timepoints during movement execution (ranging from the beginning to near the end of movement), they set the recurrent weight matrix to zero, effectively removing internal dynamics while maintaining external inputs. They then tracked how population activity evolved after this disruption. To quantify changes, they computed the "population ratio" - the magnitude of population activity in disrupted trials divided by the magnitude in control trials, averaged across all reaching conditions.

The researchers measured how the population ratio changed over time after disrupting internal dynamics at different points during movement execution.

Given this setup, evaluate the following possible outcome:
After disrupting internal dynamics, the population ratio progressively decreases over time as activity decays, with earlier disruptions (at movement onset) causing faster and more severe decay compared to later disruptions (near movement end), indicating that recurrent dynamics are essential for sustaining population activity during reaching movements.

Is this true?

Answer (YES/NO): NO